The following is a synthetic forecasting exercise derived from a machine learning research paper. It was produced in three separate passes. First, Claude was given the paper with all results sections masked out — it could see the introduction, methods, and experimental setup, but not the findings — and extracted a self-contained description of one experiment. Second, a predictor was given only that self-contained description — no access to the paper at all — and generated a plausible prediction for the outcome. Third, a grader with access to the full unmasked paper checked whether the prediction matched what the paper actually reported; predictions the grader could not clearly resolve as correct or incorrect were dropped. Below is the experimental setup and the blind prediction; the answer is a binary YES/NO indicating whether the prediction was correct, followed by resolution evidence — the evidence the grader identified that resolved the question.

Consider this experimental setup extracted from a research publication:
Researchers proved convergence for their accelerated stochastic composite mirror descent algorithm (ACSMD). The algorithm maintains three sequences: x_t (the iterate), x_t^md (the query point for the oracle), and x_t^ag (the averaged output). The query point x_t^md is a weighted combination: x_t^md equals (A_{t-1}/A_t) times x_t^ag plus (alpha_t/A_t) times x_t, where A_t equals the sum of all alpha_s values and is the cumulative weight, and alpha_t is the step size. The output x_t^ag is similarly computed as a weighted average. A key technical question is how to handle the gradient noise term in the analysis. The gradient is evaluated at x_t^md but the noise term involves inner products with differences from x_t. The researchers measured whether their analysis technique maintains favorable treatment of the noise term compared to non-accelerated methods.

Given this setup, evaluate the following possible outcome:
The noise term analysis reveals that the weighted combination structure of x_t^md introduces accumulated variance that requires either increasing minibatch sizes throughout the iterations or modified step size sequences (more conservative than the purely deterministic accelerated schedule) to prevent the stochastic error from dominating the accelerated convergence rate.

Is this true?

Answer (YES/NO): NO